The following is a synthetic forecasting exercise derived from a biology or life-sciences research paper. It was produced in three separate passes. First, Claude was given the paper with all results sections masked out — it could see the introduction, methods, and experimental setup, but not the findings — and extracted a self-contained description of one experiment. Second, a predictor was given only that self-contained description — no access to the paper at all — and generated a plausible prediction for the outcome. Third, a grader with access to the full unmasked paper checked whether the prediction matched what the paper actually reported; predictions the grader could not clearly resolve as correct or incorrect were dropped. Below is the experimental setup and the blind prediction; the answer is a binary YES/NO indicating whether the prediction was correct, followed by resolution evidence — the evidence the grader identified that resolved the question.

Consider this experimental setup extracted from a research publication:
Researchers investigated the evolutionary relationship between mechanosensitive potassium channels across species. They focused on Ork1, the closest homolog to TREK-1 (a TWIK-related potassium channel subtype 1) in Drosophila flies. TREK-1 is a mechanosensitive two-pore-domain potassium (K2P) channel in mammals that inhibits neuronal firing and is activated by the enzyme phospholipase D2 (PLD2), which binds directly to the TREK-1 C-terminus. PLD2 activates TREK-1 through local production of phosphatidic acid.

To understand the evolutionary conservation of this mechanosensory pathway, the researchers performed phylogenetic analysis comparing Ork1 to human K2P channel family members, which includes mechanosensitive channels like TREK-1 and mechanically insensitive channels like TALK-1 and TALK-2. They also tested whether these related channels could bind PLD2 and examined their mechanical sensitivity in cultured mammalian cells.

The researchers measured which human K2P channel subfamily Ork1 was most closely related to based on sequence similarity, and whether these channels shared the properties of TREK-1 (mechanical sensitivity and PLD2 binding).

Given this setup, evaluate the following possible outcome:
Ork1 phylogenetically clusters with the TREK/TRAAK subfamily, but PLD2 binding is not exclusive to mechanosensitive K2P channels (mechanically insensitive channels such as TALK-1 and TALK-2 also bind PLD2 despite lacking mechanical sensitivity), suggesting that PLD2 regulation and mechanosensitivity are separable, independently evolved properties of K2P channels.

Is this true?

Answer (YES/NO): NO